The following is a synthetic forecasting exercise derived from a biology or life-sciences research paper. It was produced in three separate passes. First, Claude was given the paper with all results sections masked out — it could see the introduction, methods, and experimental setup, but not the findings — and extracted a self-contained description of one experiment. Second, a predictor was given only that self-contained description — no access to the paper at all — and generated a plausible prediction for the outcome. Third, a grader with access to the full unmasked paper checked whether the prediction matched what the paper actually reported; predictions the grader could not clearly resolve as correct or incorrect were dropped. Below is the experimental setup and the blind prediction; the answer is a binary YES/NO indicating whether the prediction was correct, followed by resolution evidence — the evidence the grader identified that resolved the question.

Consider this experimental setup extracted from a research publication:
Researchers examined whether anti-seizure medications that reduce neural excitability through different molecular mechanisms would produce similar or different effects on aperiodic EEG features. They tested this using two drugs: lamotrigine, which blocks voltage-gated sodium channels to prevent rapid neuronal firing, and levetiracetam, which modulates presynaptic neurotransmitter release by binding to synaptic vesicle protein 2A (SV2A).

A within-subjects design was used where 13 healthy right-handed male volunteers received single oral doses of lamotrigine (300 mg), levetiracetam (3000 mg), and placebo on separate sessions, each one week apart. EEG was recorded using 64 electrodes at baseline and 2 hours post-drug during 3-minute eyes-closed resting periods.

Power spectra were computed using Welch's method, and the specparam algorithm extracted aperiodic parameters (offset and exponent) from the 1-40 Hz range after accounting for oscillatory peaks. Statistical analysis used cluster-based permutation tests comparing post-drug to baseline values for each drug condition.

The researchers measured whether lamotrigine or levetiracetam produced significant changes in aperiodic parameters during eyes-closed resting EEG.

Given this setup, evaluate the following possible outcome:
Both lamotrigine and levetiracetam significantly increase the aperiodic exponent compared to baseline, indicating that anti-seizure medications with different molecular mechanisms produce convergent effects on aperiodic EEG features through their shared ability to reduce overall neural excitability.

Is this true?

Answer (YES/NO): NO